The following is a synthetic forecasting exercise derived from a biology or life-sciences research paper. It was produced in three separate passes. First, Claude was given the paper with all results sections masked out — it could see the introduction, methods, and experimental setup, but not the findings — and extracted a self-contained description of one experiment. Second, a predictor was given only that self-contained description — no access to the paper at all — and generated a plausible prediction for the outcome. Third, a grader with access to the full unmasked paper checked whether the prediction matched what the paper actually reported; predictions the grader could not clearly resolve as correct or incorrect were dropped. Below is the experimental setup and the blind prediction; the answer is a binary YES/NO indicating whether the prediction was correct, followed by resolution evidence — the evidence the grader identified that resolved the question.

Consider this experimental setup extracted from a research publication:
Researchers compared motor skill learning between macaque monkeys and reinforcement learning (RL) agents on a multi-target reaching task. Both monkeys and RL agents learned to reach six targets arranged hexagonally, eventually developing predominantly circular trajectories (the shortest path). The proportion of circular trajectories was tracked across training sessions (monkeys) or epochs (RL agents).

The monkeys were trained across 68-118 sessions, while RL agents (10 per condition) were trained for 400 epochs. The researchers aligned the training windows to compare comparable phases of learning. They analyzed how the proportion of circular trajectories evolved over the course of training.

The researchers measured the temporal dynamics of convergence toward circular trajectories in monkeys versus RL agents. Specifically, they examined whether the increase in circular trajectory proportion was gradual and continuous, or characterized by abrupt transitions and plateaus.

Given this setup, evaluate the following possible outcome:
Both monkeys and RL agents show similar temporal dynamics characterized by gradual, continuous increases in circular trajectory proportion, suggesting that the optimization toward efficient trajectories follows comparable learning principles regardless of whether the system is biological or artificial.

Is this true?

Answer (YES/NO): NO